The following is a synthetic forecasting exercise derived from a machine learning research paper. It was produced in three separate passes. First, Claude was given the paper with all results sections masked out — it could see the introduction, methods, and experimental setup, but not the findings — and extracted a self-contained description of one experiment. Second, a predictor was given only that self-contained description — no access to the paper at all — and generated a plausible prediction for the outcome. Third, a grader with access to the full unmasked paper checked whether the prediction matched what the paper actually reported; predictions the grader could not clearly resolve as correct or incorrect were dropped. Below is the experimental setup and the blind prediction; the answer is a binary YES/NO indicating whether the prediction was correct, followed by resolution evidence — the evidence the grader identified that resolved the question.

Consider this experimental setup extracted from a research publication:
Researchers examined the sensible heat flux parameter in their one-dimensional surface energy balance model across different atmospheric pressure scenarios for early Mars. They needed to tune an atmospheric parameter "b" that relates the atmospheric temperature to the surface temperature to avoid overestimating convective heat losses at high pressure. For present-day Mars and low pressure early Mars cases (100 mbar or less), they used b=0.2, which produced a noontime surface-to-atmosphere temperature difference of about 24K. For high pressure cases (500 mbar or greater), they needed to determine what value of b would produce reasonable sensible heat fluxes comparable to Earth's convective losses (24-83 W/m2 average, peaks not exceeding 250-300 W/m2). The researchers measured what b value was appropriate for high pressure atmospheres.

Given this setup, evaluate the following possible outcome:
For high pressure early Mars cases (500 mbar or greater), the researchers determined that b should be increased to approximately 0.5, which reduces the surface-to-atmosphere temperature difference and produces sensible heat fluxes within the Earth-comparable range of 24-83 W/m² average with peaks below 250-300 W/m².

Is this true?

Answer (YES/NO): NO